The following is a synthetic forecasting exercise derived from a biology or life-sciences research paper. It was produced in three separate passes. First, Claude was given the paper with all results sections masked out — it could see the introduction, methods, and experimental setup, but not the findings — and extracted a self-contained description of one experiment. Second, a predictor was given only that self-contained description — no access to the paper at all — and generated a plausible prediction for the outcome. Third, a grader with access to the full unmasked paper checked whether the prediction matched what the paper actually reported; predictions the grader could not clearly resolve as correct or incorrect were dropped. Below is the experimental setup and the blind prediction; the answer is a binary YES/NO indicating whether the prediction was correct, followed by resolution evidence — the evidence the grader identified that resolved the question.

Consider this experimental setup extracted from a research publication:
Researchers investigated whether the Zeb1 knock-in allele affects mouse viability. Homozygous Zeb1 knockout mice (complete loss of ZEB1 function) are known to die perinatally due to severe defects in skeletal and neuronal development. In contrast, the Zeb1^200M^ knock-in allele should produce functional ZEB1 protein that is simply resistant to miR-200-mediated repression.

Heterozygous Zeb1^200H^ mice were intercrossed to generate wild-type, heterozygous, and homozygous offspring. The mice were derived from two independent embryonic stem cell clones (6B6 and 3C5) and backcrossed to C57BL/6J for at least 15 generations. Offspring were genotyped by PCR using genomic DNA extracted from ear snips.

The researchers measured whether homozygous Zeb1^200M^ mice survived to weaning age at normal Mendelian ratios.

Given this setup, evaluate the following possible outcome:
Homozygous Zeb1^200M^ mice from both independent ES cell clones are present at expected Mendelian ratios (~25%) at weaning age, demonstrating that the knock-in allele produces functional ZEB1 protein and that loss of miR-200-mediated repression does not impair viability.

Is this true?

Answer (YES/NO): YES